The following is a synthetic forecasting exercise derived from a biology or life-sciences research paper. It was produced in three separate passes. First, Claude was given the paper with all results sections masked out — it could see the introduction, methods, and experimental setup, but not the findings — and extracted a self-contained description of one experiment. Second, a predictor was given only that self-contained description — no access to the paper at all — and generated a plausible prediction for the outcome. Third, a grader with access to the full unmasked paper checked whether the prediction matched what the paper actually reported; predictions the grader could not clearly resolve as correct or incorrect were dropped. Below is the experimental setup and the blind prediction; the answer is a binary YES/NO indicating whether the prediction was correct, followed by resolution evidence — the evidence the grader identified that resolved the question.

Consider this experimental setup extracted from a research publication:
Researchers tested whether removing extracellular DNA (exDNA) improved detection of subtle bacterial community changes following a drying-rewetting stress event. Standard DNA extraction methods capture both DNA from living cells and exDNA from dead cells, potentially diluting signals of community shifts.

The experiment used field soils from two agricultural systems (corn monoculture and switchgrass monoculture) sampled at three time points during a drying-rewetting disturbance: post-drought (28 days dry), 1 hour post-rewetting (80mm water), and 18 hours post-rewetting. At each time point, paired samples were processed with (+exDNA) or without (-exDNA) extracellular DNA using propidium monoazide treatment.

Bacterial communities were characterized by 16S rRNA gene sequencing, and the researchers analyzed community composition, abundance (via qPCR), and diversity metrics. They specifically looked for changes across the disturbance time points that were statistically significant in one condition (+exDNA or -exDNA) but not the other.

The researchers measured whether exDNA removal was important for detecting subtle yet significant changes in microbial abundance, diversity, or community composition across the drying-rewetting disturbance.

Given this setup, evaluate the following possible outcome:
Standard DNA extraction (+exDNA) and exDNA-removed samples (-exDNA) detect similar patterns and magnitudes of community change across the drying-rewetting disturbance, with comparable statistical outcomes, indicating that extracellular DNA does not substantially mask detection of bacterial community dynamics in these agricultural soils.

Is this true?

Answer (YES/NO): NO